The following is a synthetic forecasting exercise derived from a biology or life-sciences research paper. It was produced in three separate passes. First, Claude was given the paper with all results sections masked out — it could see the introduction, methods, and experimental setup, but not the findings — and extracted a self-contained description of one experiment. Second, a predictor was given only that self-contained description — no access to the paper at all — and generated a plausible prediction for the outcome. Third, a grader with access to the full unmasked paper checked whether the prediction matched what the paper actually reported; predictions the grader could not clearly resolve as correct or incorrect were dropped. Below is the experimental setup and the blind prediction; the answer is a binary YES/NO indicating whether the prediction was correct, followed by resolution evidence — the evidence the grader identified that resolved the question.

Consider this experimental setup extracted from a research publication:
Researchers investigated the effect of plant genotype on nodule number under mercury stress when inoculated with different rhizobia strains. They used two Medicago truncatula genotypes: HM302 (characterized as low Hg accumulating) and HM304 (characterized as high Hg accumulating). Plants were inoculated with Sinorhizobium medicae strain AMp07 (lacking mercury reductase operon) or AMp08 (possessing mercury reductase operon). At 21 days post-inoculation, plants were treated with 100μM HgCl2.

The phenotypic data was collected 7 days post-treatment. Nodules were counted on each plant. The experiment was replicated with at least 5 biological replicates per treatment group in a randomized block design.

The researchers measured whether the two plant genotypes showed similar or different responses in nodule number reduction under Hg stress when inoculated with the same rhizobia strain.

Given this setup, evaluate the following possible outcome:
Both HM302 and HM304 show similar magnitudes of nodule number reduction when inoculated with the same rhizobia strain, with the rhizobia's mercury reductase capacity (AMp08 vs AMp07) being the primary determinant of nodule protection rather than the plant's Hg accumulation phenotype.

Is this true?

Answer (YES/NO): NO